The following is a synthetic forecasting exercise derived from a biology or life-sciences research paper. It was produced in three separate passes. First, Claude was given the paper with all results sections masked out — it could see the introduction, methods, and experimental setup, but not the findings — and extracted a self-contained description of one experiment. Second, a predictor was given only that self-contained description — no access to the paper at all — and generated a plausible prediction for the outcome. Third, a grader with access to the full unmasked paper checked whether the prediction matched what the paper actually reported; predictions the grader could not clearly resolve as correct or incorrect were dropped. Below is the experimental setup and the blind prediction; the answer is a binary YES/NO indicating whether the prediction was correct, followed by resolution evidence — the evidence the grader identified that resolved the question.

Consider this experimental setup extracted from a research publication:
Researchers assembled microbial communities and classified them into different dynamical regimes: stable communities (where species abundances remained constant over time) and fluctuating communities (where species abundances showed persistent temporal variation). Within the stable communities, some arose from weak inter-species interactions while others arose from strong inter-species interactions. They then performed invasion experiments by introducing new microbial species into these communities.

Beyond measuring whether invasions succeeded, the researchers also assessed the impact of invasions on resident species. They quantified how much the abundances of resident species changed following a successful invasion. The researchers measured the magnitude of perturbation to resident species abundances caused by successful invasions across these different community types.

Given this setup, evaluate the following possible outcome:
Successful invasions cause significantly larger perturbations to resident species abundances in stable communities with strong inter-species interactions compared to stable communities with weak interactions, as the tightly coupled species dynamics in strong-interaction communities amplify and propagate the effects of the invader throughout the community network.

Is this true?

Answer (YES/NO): YES